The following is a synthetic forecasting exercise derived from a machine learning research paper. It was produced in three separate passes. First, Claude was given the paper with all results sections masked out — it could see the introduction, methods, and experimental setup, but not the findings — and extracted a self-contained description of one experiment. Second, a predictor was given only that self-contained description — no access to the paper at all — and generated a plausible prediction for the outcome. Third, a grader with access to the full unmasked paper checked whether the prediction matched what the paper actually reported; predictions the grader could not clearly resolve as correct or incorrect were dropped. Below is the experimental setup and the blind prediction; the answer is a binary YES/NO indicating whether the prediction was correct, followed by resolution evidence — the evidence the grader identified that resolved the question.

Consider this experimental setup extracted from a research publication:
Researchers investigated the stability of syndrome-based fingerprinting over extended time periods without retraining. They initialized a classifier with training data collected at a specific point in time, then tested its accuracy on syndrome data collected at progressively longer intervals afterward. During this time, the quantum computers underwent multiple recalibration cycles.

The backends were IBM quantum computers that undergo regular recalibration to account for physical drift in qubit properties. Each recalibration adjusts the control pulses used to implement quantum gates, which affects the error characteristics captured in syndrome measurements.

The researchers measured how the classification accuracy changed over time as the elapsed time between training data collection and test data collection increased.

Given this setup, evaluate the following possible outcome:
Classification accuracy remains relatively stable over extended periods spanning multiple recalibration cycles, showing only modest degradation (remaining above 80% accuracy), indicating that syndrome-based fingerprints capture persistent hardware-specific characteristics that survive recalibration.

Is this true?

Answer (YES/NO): NO